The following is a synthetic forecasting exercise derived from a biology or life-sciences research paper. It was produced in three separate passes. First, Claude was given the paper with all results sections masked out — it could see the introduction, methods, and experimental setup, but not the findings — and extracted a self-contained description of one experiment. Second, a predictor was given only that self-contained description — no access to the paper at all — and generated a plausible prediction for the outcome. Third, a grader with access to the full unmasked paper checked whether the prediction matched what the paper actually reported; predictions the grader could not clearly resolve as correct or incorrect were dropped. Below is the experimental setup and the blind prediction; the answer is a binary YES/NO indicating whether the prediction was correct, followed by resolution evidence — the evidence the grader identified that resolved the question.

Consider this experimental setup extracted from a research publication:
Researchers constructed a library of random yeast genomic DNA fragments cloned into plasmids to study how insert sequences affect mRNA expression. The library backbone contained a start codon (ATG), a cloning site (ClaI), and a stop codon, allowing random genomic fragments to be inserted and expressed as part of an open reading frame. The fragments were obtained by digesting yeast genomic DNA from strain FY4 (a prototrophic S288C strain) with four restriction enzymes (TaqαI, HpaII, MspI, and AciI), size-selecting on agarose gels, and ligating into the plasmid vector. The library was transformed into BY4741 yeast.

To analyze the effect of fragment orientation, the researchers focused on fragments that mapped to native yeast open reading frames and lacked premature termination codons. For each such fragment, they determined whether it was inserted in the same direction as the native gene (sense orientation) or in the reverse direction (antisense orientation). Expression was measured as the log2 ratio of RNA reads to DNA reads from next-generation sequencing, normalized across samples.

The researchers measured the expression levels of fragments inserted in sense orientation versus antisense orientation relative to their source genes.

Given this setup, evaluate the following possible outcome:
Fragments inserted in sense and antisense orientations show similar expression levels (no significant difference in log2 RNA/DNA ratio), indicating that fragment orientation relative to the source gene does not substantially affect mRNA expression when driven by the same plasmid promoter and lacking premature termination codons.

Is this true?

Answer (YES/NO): NO